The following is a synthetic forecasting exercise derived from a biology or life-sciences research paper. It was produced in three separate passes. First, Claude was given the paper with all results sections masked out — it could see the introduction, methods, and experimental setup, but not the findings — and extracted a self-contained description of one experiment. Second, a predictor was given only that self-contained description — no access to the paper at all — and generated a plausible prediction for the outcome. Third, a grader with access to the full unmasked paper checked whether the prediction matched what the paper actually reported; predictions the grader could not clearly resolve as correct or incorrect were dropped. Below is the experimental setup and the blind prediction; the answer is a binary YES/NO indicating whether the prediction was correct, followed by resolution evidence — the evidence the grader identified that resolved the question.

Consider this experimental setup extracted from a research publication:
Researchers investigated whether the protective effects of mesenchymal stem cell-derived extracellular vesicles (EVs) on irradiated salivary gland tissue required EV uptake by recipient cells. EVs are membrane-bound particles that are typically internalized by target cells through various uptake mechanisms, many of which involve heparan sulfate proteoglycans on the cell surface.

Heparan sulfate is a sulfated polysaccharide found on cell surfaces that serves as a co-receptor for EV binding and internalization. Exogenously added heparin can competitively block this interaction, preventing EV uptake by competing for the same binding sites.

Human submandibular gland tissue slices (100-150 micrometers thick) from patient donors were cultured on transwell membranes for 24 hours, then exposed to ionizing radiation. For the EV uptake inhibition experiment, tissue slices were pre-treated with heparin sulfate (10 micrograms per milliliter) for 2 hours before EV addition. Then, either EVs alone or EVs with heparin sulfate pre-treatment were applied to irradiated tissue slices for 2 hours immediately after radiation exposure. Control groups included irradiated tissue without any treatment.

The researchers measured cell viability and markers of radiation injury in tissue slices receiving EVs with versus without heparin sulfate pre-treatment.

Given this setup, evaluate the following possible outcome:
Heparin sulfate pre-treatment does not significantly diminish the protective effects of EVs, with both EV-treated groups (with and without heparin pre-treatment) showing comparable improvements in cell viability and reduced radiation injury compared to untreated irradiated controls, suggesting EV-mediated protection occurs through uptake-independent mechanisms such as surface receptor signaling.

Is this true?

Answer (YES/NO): NO